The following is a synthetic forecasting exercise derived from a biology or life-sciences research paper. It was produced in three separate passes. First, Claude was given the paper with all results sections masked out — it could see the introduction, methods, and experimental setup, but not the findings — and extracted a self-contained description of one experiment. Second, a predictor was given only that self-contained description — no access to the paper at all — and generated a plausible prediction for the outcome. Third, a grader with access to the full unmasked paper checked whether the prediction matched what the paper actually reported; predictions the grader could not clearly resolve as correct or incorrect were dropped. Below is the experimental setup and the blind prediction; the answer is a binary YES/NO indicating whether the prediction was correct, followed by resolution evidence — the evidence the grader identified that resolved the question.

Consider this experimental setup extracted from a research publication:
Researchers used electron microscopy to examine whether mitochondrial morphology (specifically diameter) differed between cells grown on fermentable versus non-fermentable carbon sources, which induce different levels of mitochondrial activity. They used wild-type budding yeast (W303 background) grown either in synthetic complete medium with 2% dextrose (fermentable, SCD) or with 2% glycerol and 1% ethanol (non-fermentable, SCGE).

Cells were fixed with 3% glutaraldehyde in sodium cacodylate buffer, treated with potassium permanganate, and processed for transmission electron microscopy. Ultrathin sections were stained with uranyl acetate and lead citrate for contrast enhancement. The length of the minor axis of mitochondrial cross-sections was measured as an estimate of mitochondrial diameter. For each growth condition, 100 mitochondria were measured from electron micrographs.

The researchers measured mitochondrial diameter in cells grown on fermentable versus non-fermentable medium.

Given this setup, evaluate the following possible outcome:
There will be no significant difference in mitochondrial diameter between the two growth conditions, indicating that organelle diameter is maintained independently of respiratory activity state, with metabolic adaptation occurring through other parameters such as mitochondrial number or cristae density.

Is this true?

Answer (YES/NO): YES